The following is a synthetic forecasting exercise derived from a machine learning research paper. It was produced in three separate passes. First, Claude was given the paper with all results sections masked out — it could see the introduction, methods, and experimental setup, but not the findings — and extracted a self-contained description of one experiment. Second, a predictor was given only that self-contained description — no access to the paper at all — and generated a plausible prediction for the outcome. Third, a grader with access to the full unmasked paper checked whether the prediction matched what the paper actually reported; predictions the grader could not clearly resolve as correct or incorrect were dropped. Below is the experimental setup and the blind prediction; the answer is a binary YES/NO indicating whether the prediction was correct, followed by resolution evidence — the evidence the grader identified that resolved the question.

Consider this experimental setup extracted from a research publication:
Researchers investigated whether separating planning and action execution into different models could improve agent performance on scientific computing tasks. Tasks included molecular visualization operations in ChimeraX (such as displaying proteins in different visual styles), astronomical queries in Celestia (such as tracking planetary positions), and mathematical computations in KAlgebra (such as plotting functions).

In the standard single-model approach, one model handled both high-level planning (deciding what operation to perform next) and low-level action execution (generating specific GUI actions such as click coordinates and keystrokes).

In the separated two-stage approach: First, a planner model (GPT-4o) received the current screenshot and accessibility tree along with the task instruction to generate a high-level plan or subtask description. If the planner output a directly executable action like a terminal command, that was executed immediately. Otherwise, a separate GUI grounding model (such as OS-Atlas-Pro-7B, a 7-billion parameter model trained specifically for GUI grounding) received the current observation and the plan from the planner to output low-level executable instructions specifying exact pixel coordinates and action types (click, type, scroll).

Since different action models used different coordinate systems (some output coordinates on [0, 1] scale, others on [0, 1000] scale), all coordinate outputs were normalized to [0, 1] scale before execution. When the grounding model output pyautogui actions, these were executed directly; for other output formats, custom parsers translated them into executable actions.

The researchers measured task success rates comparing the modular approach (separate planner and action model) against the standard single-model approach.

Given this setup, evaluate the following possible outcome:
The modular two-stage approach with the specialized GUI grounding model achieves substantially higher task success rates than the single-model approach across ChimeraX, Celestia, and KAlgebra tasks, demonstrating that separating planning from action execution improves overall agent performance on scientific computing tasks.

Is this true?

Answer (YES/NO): YES